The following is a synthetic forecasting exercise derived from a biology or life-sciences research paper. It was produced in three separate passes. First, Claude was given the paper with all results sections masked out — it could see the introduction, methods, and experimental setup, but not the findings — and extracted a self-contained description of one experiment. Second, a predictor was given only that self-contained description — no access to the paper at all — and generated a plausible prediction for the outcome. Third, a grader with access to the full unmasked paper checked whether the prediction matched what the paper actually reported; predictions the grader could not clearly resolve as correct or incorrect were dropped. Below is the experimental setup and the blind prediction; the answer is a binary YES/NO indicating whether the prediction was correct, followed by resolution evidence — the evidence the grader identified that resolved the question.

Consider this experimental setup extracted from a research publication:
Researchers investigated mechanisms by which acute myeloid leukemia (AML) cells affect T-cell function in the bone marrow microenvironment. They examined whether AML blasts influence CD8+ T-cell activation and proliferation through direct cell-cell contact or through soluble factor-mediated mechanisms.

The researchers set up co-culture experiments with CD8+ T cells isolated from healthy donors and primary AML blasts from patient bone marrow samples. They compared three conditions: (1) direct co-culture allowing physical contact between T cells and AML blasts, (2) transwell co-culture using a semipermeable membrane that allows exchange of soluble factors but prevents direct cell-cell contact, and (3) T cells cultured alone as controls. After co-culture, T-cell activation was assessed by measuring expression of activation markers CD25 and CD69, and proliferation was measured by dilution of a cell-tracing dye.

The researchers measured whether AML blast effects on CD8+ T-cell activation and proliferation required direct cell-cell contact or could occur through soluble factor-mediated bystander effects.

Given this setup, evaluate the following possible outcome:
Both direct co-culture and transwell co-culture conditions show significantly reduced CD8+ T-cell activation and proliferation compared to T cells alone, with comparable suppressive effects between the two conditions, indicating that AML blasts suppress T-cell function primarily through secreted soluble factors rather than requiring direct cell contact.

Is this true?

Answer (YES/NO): NO